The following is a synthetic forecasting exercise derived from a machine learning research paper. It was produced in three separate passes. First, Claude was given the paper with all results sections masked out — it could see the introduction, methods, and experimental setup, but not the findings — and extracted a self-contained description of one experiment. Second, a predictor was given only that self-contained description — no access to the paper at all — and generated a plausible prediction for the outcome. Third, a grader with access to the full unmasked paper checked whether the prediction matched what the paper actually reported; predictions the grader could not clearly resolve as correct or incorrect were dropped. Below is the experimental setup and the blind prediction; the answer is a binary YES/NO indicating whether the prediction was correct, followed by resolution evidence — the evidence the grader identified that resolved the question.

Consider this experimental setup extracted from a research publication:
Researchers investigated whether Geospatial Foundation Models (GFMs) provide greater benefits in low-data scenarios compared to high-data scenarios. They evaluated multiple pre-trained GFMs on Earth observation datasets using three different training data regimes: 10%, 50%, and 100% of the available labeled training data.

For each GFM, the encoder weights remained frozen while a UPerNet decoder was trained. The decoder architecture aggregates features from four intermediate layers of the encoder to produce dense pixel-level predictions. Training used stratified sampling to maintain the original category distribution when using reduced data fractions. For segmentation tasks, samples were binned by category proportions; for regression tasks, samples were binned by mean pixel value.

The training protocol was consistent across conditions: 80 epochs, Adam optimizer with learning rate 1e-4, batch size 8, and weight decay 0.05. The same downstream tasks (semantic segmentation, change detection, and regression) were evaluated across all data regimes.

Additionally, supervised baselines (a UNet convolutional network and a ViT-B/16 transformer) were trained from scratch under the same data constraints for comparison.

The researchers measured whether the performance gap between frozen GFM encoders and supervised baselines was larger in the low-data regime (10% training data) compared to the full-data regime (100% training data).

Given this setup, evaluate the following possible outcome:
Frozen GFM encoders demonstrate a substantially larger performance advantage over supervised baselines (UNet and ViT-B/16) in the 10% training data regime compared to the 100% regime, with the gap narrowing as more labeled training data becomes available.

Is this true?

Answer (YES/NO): YES